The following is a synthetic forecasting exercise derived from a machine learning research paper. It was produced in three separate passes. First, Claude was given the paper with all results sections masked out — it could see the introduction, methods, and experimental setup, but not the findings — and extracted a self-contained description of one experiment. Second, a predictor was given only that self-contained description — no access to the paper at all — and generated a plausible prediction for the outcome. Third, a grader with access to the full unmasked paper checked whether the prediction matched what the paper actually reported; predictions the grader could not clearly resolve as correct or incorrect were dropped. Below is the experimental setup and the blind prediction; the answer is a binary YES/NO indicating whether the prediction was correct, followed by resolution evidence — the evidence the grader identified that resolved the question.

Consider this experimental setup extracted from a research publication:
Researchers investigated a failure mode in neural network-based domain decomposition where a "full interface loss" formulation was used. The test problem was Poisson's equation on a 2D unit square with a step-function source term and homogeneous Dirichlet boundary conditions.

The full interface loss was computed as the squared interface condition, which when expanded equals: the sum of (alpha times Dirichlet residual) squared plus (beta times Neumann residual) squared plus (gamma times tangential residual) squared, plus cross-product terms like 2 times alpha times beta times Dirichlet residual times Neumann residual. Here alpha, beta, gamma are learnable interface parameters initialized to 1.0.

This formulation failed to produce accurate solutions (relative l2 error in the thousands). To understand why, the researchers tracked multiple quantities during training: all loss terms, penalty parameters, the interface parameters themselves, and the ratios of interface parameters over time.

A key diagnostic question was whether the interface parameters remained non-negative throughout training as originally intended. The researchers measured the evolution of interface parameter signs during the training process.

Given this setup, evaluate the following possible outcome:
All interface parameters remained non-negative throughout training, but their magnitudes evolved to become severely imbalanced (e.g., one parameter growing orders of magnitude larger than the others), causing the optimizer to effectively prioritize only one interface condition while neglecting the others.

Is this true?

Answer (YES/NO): NO